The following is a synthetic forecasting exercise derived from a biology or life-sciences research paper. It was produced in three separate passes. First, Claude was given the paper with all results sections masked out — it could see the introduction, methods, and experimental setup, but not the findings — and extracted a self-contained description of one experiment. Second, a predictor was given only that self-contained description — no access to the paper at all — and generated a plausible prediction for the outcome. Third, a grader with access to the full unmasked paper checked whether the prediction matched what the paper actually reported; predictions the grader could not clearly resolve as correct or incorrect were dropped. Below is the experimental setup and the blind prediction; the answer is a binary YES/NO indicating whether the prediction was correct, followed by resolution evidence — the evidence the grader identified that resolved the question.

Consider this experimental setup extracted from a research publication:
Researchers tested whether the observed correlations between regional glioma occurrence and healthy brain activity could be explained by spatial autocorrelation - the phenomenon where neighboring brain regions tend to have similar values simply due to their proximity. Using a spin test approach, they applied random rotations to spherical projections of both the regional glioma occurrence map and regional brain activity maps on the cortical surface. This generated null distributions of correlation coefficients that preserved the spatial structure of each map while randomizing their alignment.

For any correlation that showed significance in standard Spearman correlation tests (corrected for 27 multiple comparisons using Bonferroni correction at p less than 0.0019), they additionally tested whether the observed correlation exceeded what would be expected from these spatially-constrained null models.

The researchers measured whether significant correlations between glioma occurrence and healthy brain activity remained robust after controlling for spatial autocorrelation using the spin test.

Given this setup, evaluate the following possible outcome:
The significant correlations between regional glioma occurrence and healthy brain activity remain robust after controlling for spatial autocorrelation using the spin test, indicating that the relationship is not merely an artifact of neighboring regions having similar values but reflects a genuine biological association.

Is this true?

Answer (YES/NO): NO